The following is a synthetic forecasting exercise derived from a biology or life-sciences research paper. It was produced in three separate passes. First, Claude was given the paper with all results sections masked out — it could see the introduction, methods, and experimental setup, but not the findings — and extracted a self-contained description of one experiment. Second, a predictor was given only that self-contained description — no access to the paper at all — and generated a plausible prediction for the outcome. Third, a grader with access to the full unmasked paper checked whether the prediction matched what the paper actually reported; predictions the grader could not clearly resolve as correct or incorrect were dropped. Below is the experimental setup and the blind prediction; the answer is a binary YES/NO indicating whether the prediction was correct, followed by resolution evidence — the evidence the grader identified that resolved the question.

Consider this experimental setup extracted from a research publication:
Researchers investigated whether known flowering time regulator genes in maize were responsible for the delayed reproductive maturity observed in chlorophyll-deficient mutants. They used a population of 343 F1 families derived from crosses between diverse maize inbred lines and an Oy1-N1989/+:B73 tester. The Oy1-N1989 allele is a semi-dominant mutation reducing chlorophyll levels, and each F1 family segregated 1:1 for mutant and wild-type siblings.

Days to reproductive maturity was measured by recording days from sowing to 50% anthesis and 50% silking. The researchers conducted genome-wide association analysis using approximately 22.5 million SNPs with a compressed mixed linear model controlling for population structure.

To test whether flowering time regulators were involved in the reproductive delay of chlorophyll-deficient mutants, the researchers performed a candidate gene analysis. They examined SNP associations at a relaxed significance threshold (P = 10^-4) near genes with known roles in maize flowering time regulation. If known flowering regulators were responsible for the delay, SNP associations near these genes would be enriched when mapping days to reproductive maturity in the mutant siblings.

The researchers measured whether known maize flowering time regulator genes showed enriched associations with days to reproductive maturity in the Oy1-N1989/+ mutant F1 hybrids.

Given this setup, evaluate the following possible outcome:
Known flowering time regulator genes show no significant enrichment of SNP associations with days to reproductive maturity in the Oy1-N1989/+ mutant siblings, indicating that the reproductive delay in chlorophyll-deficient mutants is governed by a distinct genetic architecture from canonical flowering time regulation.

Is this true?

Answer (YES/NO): NO